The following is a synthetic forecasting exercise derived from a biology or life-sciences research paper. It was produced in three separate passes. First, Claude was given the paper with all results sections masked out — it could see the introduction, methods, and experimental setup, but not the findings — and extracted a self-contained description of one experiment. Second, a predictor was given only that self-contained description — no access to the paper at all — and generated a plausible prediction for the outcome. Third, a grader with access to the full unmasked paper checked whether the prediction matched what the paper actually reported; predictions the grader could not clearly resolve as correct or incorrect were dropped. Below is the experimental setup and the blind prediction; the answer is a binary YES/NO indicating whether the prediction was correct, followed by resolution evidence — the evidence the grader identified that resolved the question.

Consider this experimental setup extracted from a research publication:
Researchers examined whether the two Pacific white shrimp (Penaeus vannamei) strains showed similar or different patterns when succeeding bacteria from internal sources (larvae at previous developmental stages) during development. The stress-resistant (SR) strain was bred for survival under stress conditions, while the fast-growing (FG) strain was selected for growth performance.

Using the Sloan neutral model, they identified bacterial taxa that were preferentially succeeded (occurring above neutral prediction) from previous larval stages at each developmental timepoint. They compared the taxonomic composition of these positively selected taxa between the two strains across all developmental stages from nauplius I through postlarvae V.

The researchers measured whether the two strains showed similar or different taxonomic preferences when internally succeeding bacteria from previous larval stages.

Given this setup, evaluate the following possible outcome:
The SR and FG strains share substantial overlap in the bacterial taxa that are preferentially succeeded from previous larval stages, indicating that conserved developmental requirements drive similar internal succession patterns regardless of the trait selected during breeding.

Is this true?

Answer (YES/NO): YES